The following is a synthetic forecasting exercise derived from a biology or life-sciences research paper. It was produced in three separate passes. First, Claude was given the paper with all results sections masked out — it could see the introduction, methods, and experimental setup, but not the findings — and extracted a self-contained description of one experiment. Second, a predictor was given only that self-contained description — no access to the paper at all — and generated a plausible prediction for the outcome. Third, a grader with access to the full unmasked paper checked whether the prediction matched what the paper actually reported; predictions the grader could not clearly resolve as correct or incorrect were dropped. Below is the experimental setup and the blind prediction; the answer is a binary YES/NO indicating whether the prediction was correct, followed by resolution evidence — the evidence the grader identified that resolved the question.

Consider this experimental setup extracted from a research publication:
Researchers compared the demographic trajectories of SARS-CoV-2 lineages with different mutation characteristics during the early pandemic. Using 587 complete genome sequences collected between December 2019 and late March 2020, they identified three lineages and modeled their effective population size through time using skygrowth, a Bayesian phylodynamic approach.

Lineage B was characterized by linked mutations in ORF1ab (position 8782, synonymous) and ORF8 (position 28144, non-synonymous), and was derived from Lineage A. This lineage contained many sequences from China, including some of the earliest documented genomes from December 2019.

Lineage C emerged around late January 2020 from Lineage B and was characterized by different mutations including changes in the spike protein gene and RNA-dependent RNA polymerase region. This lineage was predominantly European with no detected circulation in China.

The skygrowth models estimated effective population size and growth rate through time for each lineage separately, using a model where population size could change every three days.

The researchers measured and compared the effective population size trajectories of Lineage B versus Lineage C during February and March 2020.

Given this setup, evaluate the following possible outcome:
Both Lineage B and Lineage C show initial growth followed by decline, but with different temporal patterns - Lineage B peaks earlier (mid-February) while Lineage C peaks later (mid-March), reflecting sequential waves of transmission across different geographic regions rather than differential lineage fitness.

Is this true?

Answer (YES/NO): NO